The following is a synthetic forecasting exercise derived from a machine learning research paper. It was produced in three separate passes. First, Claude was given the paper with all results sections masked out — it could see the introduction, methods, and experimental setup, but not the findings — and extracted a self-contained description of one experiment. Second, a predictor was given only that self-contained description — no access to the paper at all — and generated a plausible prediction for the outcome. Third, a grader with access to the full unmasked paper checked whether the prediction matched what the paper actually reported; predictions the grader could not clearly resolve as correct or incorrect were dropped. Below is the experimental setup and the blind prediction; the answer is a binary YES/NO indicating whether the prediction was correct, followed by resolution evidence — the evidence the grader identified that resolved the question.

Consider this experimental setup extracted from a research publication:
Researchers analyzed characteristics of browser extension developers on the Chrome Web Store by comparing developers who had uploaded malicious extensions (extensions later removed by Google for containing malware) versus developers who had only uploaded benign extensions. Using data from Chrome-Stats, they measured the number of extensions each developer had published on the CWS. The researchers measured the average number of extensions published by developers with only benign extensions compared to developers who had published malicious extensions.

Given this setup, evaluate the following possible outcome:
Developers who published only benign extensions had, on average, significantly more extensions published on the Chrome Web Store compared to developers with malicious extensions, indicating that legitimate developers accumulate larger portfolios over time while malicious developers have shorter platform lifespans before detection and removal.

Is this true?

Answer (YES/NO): NO